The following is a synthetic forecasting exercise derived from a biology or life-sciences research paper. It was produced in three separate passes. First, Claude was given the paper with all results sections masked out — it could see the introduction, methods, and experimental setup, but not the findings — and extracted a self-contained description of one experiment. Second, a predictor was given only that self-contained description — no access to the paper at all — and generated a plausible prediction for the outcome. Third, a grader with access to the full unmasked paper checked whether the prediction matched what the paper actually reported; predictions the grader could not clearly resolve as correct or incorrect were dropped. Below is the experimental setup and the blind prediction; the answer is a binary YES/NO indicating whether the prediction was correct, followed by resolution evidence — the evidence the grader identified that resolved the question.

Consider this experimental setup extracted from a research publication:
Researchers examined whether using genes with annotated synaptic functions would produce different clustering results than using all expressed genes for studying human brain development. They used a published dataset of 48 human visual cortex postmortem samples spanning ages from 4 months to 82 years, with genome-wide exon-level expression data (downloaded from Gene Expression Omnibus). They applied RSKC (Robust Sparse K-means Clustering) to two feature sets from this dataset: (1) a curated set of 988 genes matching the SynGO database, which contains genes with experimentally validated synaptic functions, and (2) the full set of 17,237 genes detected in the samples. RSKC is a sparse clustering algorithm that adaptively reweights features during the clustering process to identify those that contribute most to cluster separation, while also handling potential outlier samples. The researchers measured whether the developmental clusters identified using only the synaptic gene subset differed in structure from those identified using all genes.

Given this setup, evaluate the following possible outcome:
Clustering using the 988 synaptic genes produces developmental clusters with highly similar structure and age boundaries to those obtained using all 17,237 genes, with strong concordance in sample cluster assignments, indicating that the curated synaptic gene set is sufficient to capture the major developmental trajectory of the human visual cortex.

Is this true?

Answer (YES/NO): YES